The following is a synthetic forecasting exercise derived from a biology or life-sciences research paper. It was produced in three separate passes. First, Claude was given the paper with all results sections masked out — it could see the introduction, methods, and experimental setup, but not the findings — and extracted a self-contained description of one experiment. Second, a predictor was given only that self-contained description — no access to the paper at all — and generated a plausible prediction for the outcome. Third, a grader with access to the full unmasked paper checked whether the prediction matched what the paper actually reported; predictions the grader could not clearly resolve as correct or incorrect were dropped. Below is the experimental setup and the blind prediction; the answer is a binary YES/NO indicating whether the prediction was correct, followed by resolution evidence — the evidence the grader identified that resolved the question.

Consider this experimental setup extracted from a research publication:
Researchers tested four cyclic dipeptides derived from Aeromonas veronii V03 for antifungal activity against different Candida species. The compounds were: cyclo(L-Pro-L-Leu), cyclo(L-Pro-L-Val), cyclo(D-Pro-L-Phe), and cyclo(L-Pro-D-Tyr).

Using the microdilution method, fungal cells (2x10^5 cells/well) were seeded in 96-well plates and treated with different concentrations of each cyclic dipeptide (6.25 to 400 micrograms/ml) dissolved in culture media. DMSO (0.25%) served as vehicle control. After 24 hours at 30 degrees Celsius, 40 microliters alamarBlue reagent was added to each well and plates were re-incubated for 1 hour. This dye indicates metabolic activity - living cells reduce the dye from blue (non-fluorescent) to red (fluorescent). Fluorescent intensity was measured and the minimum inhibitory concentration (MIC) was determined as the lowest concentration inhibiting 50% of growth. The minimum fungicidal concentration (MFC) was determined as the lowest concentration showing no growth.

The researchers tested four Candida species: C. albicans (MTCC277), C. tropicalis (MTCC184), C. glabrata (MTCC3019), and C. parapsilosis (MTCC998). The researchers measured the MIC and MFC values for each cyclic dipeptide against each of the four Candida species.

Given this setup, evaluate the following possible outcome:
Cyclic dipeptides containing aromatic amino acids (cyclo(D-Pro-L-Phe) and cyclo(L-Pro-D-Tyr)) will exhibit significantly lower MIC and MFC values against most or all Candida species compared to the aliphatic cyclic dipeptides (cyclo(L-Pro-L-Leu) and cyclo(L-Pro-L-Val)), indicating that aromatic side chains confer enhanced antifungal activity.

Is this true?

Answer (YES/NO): NO